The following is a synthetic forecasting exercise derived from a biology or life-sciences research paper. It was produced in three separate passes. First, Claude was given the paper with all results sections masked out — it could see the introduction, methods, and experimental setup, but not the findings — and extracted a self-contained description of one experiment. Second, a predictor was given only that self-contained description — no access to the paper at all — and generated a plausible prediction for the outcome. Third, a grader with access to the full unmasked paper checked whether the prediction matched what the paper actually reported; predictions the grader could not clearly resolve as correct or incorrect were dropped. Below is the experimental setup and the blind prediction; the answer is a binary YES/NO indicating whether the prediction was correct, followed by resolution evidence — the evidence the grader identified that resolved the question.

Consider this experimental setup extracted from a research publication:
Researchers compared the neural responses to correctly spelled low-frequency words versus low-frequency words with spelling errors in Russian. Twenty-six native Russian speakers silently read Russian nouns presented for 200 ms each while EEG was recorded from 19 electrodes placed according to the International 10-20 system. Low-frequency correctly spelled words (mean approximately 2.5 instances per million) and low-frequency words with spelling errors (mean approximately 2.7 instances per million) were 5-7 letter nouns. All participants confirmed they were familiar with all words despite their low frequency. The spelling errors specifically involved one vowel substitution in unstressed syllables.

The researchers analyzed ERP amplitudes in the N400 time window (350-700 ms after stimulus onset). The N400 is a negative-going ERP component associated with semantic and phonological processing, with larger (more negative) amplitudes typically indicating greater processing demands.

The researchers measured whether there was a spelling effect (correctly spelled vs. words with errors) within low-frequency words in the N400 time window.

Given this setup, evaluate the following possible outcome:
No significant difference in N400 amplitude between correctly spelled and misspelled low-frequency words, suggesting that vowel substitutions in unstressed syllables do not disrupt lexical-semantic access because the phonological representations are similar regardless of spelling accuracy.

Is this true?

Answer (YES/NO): NO